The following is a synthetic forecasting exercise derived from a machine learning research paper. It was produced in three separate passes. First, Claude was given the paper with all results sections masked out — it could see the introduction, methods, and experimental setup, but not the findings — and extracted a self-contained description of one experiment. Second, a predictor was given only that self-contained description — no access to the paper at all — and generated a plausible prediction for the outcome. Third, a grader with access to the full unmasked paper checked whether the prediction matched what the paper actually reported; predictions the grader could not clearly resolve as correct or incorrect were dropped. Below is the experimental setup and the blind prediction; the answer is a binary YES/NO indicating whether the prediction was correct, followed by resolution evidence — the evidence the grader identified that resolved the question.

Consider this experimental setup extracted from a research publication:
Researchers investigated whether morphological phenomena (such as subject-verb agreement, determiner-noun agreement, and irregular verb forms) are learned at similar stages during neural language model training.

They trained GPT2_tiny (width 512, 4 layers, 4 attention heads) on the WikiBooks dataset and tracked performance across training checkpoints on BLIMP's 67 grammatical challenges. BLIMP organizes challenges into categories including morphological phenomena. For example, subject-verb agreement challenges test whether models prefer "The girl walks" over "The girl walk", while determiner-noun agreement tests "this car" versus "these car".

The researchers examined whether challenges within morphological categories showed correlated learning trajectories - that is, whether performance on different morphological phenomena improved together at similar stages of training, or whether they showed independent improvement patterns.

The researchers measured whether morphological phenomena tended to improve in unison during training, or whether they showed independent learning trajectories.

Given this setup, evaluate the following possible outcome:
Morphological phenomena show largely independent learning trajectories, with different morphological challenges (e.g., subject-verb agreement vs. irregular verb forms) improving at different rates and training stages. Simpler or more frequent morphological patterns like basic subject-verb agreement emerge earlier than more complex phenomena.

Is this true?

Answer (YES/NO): NO